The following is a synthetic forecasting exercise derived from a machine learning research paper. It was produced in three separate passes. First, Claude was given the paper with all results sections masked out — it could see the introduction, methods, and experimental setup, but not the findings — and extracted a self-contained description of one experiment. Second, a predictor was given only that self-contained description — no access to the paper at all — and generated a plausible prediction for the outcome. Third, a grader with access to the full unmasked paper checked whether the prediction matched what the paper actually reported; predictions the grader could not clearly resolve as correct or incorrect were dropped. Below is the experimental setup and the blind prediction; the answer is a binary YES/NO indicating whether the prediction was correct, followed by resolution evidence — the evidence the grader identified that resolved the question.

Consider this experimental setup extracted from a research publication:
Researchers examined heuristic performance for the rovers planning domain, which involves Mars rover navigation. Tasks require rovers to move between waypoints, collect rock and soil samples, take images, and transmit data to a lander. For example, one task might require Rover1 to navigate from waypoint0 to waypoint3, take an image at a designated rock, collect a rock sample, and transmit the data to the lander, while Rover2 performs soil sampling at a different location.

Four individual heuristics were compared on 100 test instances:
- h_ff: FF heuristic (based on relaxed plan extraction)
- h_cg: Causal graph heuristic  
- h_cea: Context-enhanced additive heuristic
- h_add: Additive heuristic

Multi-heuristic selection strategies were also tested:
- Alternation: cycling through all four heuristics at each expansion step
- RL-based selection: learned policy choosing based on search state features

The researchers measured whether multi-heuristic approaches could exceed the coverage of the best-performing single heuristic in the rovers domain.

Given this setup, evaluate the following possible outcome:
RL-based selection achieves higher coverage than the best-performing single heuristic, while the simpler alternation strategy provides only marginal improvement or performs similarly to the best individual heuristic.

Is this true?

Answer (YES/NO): NO